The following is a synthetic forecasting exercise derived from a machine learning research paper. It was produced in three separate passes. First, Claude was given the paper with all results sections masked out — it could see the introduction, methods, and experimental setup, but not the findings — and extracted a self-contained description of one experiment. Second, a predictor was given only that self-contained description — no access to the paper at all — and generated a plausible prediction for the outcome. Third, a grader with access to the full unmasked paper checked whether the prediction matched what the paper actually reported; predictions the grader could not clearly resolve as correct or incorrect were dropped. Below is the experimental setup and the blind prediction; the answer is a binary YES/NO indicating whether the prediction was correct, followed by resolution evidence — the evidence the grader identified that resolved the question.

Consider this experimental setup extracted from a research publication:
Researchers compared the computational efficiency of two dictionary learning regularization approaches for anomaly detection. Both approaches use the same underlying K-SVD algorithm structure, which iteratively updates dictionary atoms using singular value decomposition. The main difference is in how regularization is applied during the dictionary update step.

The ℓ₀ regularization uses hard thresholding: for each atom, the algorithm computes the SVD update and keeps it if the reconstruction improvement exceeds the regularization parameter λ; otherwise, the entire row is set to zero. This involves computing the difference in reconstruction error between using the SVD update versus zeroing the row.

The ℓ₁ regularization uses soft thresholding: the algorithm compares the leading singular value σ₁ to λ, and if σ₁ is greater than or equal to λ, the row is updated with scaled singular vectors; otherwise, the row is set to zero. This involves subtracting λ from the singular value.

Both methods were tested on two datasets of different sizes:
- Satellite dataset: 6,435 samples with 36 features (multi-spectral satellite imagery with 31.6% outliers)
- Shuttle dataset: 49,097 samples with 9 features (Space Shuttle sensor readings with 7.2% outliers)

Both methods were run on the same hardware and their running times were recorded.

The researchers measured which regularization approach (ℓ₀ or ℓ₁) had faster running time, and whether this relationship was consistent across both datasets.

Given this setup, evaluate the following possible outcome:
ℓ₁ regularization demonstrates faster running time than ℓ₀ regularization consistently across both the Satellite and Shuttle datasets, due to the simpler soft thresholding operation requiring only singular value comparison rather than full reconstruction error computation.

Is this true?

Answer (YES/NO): NO